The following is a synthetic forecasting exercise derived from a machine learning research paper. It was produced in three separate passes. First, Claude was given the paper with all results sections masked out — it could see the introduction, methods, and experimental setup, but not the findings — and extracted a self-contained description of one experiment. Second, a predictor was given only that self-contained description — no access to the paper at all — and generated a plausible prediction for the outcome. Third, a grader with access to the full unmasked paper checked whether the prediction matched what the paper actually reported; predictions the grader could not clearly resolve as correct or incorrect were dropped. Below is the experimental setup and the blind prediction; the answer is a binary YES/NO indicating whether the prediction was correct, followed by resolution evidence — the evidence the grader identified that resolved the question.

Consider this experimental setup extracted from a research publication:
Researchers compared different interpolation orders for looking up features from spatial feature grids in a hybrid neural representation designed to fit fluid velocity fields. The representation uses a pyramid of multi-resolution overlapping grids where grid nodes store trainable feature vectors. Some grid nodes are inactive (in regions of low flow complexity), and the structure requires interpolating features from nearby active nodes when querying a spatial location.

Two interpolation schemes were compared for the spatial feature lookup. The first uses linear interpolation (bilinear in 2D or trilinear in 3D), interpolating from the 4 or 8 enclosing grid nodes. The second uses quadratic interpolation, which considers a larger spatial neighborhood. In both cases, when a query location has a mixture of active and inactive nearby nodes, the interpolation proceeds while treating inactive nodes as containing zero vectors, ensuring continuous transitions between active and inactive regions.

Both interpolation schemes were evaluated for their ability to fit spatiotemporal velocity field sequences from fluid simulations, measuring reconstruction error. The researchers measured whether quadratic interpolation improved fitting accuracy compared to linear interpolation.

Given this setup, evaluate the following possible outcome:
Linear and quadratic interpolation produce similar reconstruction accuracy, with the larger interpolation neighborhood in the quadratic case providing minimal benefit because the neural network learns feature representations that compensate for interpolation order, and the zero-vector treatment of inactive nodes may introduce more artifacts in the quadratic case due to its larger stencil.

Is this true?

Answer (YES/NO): YES